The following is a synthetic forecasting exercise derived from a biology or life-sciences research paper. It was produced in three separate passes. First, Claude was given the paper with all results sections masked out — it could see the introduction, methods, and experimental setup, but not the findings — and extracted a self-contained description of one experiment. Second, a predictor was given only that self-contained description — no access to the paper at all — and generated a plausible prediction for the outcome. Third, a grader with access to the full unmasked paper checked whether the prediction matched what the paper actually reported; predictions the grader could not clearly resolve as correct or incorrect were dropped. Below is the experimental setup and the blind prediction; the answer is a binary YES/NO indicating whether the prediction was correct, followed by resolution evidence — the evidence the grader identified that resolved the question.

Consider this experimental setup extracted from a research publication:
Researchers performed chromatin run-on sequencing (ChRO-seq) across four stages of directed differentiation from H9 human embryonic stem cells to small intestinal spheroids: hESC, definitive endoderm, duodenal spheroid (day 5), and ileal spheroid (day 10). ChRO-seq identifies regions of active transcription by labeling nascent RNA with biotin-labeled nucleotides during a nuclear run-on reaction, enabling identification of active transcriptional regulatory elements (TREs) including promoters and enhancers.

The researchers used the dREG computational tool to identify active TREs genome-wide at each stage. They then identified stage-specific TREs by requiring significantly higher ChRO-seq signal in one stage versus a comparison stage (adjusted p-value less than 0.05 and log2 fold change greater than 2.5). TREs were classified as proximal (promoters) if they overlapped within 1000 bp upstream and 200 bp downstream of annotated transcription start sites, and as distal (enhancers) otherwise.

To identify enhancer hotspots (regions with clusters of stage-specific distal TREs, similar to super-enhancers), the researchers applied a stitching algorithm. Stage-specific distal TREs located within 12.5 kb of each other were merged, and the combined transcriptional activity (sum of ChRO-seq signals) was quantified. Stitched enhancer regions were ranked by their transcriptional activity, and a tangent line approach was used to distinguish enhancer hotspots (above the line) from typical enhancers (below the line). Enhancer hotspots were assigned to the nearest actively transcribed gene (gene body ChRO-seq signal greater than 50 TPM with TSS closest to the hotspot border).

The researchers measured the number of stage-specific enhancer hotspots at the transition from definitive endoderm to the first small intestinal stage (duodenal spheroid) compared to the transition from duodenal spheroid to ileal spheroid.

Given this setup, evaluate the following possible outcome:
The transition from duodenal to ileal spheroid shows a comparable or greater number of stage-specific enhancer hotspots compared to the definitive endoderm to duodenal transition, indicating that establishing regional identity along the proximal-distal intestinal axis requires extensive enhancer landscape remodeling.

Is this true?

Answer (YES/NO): NO